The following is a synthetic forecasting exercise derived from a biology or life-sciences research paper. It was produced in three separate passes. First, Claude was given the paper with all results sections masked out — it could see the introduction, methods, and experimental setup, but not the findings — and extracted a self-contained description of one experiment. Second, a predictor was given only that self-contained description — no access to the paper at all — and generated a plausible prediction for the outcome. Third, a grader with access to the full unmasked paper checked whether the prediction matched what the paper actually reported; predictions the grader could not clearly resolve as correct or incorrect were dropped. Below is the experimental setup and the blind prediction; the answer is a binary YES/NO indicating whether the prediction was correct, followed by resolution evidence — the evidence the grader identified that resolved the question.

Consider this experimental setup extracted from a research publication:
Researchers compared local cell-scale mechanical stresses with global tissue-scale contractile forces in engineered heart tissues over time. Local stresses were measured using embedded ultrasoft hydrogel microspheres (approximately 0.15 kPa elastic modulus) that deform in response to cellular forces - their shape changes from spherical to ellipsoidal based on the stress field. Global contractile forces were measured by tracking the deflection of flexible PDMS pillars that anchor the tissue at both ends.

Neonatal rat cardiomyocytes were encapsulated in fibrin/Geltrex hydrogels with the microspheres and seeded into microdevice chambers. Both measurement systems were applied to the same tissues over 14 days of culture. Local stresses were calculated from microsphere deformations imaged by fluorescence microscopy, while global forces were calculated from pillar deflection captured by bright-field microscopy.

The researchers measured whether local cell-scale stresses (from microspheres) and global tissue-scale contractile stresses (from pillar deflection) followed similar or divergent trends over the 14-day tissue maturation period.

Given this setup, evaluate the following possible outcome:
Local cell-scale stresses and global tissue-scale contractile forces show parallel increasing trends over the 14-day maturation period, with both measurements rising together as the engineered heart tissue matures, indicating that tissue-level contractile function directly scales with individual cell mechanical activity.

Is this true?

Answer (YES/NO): NO